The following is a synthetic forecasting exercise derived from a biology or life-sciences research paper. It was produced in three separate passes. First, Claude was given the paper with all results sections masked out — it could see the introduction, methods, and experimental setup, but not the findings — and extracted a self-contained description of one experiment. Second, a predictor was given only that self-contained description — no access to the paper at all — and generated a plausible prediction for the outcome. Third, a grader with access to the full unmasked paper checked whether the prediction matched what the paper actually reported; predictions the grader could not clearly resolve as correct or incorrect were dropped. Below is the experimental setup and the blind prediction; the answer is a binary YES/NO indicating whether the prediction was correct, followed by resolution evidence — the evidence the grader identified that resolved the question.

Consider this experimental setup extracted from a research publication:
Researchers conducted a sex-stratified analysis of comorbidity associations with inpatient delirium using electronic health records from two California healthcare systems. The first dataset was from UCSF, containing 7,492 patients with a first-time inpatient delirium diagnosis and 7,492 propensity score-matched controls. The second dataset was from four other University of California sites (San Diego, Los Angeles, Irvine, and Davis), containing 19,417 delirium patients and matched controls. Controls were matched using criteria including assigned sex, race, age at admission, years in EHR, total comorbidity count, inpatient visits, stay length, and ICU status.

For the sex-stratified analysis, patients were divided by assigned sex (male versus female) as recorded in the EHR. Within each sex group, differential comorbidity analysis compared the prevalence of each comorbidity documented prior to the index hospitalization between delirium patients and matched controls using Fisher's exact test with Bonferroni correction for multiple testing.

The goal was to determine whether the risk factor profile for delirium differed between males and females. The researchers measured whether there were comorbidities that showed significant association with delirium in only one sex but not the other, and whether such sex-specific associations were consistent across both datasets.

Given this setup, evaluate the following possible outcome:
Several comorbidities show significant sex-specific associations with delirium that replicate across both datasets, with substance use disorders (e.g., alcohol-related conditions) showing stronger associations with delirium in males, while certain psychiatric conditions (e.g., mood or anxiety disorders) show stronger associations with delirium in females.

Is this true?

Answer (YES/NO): NO